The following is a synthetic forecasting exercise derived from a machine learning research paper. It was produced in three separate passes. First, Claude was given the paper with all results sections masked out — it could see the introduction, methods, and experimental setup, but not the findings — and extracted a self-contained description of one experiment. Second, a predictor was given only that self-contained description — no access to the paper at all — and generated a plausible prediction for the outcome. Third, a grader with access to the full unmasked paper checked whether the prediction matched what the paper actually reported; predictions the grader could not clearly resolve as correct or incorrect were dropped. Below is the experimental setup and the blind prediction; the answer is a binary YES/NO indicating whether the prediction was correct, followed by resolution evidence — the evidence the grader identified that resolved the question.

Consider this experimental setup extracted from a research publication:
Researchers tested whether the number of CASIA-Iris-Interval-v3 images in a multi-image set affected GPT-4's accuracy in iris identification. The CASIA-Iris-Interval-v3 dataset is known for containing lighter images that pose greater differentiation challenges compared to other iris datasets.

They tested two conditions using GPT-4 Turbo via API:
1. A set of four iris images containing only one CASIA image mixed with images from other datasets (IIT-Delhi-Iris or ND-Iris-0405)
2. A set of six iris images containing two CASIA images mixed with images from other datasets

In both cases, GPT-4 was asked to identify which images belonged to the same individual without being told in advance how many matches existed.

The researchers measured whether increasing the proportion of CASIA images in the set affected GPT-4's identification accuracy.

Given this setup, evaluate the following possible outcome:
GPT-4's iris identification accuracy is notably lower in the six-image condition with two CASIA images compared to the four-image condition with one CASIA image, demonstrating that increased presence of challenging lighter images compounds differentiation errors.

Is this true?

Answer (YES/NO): YES